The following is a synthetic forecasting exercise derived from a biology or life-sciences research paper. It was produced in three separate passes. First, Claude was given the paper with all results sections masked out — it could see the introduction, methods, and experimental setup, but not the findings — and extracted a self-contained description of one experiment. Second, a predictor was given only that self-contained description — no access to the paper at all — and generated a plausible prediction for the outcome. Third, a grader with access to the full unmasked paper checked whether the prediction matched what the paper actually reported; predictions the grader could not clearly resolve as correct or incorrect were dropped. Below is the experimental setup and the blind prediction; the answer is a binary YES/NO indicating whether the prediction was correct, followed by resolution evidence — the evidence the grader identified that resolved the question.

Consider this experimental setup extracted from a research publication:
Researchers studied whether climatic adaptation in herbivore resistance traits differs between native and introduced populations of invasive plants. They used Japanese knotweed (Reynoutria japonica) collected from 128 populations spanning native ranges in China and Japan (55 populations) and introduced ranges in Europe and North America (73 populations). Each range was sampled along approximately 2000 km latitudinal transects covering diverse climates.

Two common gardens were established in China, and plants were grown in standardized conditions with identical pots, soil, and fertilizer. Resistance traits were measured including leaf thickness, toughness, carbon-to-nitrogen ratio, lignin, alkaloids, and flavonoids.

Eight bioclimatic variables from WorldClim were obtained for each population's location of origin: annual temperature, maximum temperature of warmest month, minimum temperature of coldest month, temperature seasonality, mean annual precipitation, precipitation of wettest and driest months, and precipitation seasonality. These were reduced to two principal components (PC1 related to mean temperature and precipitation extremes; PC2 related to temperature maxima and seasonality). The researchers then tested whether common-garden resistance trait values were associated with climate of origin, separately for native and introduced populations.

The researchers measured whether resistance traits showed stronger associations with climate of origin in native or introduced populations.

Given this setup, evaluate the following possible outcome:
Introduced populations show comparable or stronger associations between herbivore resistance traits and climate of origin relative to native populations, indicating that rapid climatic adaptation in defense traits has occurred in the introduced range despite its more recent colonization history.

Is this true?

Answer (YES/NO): NO